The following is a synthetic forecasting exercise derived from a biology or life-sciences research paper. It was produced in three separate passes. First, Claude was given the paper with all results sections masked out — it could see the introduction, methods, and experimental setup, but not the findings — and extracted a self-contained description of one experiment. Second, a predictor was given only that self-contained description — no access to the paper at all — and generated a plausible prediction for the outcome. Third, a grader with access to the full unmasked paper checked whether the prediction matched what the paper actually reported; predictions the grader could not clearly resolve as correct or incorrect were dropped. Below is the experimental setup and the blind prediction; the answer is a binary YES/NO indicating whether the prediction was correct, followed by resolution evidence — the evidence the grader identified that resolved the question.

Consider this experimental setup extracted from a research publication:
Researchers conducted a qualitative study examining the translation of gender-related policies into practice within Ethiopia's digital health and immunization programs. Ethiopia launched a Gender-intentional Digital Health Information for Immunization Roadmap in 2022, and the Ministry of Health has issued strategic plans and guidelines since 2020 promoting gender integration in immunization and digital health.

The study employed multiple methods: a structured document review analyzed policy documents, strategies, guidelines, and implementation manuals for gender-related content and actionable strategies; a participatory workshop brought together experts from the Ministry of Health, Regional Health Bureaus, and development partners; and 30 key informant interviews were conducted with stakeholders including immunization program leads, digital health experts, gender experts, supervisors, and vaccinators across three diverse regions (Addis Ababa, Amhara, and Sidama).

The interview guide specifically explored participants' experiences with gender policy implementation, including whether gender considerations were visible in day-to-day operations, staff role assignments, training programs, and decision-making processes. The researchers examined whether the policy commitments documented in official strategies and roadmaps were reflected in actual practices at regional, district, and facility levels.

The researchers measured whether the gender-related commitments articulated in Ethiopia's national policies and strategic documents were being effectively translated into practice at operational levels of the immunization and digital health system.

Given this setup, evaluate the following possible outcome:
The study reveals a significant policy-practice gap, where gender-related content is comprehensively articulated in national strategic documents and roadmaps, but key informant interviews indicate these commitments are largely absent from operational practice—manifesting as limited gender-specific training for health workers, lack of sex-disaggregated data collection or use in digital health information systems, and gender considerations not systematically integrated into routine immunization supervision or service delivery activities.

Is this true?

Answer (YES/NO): YES